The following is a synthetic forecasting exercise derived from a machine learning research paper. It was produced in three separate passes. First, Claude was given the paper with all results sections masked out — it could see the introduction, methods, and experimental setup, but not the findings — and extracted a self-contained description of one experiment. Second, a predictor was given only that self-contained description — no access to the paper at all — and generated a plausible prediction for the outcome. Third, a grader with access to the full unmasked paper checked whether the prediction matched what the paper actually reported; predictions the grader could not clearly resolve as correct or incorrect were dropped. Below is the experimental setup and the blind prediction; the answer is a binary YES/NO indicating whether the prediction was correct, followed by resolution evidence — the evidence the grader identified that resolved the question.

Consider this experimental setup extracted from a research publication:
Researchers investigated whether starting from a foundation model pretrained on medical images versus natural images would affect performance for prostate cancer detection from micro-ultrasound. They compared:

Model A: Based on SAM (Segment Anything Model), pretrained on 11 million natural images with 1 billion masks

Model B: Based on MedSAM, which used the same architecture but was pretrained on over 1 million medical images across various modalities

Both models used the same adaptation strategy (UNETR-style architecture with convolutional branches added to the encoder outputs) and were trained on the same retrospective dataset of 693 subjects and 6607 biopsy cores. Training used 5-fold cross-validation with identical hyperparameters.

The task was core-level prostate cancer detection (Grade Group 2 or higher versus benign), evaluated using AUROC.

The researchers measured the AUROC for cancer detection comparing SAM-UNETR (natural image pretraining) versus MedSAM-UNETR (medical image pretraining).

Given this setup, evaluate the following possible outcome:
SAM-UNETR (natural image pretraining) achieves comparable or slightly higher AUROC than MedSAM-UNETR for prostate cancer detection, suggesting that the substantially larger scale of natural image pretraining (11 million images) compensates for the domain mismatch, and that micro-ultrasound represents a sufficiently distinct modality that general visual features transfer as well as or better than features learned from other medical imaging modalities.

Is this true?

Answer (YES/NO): YES